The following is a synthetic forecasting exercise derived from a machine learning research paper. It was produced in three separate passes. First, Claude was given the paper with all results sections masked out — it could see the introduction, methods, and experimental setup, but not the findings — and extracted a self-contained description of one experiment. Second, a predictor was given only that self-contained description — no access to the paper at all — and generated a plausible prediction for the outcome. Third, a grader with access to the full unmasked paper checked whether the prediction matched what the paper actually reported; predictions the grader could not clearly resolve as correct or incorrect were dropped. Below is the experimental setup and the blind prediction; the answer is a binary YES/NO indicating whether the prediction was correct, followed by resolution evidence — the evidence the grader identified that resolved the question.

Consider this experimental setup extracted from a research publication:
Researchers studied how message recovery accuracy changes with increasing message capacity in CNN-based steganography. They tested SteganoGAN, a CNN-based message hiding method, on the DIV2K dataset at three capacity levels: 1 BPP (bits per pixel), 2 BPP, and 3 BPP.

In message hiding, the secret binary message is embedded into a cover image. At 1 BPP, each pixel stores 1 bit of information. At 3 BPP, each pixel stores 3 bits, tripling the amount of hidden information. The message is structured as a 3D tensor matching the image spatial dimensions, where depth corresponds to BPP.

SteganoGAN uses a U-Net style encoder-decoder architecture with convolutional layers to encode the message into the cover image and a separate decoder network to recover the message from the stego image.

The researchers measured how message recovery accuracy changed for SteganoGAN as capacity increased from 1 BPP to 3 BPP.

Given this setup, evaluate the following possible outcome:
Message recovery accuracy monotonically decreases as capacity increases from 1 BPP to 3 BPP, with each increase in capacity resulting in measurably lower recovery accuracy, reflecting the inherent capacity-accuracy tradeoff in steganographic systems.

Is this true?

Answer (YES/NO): YES